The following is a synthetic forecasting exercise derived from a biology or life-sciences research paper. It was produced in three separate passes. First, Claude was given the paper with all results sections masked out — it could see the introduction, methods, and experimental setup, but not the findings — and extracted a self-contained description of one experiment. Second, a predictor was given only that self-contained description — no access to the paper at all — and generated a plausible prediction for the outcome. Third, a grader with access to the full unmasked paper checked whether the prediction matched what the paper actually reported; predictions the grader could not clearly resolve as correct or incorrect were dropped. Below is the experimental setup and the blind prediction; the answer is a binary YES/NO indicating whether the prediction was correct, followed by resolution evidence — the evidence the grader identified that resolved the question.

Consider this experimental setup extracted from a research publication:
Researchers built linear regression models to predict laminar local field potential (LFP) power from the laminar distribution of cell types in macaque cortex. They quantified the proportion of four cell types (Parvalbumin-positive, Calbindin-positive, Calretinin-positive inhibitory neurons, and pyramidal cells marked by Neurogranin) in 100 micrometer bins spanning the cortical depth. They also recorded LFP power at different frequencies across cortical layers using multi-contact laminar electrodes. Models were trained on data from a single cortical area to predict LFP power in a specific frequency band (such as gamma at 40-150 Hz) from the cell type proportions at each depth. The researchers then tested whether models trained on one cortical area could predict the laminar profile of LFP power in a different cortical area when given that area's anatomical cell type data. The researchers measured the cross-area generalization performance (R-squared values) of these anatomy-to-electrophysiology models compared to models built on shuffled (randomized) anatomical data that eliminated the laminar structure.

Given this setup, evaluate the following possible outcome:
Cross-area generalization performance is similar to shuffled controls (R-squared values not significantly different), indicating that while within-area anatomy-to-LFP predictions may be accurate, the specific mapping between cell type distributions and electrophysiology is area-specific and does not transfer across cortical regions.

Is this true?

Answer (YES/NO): NO